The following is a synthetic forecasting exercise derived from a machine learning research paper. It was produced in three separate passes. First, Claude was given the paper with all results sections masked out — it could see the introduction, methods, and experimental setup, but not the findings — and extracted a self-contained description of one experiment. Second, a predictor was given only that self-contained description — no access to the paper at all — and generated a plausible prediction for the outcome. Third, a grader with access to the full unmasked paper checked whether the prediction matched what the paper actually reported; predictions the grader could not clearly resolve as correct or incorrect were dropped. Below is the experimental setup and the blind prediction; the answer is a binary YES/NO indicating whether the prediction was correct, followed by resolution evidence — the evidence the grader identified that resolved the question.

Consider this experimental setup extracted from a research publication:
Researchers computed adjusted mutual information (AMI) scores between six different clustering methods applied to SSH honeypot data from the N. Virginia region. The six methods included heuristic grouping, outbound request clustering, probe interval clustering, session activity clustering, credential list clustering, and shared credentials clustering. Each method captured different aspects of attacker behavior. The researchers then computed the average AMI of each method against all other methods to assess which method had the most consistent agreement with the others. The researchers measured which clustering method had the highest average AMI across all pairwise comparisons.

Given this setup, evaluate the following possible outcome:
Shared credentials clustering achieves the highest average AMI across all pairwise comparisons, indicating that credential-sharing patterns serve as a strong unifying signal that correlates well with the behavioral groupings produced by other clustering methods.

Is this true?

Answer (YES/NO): NO